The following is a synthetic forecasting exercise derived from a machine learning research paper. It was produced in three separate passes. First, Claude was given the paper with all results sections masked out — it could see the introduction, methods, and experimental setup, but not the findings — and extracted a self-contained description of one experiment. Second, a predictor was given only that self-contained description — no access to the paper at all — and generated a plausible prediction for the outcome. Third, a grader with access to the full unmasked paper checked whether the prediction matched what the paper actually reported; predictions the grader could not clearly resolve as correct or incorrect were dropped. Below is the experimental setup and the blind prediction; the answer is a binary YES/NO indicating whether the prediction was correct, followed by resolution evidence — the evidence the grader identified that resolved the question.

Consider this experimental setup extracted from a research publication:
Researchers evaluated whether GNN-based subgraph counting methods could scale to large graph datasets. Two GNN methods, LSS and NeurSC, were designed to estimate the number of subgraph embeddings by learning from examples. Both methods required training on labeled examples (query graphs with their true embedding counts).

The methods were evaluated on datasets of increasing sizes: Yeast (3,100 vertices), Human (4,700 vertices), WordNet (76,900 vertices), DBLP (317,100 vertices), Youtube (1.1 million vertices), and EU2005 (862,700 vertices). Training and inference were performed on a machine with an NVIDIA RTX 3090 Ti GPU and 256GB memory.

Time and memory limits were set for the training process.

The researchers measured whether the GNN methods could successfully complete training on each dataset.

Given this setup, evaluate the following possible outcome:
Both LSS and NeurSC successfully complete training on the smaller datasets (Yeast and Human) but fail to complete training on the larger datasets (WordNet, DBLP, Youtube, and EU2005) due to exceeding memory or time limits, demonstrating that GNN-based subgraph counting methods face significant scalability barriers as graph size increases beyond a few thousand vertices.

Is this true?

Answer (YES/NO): NO